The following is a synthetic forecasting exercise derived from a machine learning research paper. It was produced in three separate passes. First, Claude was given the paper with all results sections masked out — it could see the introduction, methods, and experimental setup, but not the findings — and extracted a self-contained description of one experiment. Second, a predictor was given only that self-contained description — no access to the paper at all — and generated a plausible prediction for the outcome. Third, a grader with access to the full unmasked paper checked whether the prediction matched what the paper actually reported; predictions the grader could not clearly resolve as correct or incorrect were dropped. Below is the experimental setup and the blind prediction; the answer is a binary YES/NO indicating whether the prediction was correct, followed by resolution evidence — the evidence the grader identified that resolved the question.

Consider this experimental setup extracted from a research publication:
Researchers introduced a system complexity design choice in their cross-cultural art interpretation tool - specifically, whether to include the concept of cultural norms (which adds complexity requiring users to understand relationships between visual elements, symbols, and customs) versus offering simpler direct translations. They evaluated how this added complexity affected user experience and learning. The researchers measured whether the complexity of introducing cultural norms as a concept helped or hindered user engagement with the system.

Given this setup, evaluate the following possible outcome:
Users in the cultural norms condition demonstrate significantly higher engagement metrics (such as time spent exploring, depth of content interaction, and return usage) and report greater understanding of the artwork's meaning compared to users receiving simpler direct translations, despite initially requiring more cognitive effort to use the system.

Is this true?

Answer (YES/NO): YES